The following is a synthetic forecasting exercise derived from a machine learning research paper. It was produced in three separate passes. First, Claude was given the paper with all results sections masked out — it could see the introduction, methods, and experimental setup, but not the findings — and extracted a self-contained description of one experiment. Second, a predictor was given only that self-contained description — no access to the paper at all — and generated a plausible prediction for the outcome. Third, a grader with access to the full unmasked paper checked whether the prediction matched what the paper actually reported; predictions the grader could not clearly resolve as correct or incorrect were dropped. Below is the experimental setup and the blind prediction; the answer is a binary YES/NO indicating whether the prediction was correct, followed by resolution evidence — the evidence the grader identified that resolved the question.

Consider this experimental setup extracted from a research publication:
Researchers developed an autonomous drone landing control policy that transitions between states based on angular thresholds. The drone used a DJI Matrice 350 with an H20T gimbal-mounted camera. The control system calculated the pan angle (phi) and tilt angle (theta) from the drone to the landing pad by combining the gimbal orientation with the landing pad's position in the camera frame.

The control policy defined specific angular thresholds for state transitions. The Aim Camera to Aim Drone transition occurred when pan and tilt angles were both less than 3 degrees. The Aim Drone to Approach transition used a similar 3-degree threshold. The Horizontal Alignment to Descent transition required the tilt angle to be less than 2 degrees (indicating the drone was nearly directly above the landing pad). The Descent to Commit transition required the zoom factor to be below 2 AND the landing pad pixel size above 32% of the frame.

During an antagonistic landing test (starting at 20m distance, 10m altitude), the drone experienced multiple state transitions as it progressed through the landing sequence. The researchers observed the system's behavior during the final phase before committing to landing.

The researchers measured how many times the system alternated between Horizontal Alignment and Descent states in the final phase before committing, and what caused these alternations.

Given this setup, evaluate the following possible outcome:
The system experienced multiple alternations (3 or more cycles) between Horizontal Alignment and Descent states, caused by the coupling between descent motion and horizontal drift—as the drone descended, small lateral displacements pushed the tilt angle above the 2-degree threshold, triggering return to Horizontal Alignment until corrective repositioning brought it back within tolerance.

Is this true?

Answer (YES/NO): NO